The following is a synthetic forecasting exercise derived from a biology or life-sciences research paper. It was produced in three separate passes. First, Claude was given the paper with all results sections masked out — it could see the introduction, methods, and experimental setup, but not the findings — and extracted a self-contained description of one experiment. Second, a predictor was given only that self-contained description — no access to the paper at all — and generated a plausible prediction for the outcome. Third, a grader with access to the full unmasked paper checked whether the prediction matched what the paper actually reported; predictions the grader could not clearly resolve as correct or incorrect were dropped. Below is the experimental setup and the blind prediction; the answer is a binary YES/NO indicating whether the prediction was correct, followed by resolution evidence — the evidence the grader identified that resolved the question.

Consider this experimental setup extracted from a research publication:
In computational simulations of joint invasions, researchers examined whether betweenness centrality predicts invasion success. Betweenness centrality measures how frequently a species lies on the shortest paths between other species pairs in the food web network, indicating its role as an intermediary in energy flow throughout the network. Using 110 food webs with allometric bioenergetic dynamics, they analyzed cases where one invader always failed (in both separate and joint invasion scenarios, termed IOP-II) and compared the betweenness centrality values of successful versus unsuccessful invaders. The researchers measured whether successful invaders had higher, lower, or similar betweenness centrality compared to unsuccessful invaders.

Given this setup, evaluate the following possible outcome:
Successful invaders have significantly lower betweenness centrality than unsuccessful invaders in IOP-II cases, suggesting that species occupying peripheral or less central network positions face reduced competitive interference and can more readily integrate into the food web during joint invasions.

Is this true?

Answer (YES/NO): NO